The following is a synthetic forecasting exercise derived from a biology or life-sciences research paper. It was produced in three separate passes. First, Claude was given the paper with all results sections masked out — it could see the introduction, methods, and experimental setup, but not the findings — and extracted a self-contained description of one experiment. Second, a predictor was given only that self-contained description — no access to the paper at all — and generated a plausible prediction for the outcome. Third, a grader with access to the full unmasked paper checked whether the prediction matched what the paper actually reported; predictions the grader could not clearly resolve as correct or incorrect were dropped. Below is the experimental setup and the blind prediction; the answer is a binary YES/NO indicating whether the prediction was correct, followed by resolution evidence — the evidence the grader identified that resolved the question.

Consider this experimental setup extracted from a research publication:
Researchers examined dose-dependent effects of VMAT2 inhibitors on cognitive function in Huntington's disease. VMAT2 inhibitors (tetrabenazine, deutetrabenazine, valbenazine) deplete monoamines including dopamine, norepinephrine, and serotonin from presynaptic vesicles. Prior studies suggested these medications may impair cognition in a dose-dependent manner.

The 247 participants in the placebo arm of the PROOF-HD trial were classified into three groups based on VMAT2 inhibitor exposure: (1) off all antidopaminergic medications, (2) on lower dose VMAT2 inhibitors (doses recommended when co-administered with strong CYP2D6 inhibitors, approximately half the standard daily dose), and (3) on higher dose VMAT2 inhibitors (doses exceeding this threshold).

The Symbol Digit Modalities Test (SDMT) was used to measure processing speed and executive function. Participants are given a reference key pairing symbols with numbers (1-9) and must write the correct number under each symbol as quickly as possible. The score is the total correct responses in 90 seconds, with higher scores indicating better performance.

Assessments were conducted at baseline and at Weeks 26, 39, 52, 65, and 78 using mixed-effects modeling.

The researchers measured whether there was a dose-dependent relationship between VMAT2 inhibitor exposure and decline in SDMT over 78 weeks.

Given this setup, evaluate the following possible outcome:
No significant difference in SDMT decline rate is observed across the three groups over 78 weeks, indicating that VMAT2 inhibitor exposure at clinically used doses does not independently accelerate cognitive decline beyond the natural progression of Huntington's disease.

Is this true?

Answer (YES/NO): NO